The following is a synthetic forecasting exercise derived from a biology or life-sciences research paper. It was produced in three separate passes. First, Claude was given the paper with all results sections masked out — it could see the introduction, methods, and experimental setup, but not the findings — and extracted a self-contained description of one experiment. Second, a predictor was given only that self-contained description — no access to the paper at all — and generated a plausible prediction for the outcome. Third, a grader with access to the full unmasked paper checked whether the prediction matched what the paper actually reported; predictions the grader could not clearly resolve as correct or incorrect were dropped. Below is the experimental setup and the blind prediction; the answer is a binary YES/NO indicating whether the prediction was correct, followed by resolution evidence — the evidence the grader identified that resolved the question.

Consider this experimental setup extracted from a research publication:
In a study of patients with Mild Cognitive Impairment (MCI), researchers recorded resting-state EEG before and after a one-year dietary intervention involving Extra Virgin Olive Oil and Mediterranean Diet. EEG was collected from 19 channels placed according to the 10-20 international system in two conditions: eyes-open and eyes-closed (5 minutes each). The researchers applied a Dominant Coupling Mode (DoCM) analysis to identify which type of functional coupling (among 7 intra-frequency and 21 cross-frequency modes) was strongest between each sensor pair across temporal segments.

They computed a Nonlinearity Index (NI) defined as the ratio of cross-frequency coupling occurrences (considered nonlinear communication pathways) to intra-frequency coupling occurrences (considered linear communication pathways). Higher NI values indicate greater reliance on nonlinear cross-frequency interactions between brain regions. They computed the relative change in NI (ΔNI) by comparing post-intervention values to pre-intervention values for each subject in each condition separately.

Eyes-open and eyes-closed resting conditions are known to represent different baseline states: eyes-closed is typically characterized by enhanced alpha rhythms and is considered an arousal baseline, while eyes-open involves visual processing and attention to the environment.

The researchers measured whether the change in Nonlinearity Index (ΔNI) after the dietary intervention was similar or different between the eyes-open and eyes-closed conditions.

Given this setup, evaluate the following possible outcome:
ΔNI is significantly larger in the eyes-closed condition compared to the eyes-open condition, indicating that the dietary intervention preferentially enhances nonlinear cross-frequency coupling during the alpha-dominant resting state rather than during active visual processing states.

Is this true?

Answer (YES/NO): NO